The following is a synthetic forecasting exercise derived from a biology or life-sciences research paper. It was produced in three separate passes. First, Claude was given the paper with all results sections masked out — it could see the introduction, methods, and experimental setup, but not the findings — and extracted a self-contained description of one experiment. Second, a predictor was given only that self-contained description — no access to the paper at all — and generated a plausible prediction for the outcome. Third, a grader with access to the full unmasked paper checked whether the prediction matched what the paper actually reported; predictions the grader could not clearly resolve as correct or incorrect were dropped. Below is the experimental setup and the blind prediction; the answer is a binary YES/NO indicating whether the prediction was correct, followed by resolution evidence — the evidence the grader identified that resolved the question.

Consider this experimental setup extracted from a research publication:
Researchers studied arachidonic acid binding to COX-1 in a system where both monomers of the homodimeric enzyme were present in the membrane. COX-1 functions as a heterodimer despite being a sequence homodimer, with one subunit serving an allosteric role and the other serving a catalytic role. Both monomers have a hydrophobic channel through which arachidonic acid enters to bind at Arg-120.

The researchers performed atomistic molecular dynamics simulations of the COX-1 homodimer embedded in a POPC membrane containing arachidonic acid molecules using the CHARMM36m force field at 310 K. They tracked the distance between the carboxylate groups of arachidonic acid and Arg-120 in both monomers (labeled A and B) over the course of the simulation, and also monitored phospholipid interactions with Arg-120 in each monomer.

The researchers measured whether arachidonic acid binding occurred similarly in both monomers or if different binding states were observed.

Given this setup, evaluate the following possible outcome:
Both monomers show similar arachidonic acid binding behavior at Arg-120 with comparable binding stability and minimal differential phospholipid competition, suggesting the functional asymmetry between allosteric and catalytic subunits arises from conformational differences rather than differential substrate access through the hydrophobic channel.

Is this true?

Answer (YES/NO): NO